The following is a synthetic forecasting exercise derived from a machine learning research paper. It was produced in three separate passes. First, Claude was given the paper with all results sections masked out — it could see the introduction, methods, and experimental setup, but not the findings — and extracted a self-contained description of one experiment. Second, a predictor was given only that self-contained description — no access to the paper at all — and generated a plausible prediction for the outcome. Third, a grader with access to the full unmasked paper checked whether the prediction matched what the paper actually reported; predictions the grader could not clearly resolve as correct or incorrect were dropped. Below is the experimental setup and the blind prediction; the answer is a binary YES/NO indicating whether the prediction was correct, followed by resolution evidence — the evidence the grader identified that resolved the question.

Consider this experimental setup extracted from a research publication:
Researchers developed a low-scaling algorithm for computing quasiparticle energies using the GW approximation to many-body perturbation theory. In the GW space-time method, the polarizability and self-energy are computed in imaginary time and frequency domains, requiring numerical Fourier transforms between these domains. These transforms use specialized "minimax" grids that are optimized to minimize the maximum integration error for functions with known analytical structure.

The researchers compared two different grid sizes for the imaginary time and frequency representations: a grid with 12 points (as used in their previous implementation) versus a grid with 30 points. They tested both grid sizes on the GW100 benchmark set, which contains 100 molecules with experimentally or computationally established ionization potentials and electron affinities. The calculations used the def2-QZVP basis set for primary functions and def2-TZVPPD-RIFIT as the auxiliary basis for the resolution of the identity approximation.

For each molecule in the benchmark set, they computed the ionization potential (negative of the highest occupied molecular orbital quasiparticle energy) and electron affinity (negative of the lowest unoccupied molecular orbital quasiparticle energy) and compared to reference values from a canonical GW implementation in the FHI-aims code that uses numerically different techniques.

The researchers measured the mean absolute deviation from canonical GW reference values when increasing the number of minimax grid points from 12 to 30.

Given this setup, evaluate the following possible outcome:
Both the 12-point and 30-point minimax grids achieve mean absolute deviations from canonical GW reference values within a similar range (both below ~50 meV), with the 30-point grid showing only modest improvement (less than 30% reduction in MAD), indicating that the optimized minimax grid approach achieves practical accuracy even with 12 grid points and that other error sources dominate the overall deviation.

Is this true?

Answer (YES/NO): NO